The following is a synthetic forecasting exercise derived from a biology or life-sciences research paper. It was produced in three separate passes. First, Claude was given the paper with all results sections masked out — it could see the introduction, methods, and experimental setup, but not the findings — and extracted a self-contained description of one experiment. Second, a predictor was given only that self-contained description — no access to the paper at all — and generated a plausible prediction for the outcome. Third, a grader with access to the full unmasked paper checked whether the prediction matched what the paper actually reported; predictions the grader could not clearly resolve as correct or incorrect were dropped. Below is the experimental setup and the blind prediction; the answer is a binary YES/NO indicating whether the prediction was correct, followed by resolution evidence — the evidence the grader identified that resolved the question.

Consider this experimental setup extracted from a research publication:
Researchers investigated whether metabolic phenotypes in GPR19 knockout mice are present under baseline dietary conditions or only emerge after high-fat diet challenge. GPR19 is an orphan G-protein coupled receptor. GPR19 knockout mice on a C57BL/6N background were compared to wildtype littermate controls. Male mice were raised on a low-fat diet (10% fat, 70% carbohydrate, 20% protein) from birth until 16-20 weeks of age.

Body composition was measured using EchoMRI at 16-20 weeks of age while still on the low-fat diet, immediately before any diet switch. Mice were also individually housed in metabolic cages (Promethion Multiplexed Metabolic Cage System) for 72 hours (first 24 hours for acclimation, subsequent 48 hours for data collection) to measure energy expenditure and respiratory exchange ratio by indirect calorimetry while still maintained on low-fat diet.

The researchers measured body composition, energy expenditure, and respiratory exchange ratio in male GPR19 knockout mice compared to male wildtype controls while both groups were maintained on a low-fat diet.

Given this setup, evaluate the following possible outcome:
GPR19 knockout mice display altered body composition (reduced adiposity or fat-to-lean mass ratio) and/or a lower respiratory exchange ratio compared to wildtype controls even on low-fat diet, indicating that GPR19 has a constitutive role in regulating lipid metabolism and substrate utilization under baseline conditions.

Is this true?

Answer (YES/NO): NO